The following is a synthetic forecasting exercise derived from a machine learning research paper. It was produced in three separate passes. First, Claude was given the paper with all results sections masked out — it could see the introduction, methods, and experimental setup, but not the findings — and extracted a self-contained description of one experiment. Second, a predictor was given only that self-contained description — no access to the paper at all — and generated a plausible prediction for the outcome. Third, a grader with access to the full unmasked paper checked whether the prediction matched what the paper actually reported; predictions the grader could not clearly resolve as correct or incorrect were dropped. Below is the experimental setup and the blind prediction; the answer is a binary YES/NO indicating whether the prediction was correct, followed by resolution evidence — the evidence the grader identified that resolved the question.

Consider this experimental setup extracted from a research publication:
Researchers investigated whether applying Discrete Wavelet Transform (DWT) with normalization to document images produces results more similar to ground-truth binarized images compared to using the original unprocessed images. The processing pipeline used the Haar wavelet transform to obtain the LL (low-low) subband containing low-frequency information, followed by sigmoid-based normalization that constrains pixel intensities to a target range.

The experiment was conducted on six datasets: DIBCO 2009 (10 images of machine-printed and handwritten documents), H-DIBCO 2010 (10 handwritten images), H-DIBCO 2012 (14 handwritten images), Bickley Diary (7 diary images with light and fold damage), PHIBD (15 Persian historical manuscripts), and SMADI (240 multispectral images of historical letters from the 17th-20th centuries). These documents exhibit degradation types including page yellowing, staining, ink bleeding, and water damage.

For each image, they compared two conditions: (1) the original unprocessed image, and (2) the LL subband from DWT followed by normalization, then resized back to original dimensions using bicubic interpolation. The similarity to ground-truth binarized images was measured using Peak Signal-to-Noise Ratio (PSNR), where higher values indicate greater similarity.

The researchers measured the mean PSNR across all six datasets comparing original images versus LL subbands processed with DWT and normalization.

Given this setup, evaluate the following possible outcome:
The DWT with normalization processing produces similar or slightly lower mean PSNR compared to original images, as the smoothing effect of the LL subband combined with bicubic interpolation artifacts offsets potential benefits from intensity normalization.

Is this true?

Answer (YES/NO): NO